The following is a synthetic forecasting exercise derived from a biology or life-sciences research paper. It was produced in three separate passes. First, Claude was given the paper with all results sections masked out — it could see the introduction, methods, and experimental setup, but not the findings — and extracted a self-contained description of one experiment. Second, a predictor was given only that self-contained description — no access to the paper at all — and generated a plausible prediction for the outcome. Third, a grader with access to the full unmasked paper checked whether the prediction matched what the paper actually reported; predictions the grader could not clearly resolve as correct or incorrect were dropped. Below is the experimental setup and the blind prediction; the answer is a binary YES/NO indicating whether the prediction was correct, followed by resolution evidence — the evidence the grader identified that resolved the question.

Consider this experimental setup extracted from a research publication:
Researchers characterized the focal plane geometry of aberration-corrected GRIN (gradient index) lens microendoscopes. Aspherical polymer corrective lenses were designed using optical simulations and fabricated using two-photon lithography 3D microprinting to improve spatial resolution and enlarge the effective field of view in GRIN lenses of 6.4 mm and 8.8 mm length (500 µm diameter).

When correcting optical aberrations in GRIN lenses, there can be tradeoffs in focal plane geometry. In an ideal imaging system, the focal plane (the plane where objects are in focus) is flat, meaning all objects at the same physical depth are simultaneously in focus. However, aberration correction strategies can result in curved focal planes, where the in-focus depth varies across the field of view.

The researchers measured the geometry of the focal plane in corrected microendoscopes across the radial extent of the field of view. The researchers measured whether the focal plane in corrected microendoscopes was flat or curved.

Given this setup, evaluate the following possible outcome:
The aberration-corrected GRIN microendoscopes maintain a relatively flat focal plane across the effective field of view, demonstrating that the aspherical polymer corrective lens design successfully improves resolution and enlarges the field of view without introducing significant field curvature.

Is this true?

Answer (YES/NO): NO